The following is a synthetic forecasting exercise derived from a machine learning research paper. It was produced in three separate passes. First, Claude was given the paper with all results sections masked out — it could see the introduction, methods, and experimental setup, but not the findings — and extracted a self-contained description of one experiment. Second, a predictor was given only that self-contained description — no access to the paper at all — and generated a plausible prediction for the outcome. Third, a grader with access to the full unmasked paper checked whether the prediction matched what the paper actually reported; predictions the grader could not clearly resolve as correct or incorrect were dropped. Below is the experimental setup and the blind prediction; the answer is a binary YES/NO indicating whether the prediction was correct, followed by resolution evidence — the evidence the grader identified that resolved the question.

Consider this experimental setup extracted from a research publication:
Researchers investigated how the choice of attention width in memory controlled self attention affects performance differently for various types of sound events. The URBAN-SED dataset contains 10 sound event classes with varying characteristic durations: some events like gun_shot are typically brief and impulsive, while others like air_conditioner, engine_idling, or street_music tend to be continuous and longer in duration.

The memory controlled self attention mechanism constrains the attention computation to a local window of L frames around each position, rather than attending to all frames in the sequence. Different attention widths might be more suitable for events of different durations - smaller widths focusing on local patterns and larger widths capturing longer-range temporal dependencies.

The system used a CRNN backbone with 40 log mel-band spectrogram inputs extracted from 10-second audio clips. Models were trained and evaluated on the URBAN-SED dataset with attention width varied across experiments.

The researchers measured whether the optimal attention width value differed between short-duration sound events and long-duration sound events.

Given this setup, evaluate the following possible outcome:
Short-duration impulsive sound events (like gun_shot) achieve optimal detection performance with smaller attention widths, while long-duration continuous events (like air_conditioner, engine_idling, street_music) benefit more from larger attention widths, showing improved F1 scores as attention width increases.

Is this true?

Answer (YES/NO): NO